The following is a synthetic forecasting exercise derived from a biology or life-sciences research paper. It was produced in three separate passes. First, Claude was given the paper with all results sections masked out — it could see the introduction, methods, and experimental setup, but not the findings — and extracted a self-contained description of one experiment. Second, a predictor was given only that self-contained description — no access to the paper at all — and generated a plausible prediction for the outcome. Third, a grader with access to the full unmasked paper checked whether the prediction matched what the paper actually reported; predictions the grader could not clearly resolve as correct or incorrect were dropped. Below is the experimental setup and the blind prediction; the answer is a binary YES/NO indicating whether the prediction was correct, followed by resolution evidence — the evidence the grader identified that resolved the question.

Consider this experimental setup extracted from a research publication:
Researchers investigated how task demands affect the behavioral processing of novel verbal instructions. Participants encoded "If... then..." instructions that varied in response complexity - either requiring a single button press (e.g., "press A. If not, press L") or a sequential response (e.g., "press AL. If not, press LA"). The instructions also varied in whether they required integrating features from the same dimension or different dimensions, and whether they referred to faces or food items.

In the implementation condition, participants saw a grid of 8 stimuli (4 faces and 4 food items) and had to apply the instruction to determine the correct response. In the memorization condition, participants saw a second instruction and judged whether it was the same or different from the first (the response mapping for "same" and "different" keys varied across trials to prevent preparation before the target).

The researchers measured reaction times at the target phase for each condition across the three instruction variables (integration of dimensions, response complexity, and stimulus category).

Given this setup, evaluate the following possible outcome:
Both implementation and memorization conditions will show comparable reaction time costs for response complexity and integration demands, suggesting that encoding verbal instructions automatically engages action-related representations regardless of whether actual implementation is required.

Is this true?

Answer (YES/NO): NO